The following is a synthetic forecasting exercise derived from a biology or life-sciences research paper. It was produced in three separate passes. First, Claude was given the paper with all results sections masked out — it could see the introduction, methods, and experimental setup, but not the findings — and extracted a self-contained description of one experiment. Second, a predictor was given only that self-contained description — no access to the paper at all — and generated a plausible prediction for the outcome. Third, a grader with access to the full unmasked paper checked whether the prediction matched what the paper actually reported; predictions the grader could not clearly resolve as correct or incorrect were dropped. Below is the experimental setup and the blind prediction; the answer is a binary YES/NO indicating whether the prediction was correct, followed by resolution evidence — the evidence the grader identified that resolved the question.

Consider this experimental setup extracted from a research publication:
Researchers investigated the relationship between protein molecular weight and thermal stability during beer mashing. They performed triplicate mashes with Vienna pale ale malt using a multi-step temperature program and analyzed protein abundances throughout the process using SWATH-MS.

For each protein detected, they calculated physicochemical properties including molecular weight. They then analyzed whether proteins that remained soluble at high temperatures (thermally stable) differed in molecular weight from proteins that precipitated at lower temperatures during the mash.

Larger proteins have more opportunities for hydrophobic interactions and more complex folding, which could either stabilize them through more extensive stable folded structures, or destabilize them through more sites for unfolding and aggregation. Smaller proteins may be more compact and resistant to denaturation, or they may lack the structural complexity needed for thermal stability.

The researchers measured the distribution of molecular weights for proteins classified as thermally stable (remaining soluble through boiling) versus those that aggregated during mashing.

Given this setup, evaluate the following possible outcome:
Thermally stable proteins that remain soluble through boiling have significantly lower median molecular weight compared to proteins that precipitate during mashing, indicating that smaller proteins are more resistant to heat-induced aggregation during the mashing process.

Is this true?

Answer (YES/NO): YES